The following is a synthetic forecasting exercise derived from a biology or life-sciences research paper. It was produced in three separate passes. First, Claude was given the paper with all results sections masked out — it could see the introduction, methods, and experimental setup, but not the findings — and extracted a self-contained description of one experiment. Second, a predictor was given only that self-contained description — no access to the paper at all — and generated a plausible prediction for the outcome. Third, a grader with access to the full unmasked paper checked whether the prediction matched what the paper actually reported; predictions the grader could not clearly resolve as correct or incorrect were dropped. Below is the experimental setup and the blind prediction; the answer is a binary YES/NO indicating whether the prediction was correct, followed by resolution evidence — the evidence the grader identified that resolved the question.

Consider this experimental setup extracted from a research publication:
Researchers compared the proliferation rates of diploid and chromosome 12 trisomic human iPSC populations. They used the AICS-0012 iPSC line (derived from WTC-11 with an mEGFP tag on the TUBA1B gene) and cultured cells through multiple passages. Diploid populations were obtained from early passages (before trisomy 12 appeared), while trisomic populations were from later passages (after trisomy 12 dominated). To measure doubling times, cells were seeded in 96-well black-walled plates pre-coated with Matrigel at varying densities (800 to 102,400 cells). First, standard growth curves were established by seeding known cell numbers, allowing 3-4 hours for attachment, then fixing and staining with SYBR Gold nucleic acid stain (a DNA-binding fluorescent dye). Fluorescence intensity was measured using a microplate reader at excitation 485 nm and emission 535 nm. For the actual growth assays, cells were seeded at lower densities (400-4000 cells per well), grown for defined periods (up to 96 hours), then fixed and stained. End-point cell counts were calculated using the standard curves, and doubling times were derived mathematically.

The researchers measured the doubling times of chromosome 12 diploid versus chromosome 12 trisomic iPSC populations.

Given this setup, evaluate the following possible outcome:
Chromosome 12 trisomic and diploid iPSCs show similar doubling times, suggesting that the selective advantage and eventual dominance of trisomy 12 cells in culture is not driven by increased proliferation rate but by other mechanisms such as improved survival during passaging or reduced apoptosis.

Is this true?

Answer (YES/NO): NO